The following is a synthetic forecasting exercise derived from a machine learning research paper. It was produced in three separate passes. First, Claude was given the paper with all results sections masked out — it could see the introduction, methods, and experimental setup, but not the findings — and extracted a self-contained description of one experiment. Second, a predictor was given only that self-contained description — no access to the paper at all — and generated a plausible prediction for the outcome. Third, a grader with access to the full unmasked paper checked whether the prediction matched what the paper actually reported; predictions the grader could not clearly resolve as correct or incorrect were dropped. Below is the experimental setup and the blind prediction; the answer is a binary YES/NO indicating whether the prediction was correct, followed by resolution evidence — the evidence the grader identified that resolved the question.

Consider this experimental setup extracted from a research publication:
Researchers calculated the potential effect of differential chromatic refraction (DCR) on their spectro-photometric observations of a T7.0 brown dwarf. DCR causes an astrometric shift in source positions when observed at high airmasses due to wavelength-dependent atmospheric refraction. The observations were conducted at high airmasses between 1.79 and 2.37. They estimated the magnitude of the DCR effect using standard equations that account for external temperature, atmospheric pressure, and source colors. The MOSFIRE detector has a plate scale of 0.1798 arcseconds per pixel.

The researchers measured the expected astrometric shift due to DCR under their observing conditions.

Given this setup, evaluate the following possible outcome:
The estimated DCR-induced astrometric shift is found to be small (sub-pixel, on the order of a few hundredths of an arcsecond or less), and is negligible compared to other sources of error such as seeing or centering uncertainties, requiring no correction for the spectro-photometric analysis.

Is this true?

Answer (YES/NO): YES